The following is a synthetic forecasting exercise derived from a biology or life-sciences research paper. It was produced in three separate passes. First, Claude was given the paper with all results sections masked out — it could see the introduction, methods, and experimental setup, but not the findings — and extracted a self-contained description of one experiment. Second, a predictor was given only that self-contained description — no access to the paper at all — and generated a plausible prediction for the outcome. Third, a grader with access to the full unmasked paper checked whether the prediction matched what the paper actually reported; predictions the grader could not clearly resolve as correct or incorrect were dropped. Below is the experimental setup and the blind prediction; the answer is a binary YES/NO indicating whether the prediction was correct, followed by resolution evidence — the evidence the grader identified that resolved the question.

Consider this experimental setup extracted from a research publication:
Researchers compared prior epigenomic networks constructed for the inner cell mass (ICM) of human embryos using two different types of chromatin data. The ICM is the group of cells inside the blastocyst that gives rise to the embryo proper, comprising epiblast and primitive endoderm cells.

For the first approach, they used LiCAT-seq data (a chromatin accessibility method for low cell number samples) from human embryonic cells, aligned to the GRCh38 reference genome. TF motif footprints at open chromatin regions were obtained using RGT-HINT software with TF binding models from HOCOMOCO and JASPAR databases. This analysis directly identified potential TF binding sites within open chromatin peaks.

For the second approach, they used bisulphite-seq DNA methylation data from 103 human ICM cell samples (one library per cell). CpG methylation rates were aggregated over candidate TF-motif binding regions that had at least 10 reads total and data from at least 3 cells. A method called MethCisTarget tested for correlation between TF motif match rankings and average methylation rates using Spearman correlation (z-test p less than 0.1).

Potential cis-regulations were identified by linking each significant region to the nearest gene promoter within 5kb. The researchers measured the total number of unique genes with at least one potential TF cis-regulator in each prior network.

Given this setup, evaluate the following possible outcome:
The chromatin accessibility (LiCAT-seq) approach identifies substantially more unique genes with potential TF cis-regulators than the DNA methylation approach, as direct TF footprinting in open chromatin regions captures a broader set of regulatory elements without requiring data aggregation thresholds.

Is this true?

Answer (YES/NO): NO